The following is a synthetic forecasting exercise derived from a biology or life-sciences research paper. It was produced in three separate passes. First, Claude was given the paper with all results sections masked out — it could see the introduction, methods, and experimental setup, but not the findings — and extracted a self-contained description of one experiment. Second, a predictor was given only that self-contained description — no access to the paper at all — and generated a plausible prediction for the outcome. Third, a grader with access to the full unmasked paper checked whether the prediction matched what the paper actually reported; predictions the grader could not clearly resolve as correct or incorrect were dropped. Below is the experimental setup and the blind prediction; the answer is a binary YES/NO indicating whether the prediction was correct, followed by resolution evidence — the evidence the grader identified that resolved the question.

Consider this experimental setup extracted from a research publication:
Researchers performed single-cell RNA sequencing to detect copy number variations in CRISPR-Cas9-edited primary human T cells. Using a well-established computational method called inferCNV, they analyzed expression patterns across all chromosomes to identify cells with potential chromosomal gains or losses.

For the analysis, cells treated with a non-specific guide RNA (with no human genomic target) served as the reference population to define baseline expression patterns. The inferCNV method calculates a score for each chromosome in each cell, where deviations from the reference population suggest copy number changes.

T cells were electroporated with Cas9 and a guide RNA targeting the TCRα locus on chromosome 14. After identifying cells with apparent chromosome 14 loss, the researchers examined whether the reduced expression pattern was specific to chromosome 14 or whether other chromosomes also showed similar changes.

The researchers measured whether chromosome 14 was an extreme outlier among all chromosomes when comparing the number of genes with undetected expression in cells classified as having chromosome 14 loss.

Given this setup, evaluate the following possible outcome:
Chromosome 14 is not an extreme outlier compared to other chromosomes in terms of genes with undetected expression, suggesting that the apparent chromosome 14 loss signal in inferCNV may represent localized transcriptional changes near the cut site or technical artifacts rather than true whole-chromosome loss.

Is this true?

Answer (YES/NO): NO